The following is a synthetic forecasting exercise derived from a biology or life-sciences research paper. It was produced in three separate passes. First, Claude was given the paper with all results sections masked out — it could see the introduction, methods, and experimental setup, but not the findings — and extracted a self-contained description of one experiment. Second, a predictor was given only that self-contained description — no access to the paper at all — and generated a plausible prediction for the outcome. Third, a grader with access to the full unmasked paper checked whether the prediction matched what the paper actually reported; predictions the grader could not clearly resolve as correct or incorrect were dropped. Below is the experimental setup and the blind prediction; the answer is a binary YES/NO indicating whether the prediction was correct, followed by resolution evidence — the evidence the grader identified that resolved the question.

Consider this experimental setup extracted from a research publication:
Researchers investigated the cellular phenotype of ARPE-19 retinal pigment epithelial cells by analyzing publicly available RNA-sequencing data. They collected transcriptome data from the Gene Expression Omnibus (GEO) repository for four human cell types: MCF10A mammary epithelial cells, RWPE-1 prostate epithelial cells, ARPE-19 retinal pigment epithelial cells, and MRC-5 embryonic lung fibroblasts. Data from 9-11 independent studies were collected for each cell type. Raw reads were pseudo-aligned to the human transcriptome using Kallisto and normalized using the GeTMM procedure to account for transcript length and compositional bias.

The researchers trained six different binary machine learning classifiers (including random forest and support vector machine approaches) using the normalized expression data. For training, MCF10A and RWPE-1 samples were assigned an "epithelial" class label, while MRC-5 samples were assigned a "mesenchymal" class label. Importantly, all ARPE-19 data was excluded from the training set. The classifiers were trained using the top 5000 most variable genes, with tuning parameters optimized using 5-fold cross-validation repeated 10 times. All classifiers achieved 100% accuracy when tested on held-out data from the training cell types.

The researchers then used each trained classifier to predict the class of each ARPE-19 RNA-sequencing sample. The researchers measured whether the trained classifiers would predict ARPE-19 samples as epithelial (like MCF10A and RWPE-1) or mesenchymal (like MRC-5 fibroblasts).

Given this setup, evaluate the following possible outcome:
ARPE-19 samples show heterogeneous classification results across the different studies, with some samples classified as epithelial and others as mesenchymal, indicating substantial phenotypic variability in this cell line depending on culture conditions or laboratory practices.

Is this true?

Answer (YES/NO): NO